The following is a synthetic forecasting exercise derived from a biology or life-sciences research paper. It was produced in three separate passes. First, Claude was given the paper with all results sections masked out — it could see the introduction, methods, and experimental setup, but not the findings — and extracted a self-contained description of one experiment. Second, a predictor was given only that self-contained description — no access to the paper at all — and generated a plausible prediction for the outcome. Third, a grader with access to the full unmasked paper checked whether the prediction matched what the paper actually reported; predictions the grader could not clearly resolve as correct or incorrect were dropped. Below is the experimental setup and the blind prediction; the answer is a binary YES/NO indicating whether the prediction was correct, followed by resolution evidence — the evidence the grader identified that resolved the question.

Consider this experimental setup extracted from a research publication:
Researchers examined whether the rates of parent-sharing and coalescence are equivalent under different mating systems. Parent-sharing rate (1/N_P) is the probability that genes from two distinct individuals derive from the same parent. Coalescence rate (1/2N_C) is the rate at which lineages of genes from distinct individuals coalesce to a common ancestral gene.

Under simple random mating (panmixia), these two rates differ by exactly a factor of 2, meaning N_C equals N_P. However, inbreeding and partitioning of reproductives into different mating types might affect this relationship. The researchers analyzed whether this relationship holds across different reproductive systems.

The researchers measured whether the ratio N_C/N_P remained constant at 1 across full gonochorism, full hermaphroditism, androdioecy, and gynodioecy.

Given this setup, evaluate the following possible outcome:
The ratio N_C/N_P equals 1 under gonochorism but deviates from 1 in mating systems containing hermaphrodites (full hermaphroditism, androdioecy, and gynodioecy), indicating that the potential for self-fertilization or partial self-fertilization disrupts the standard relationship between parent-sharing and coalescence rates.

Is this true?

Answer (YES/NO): YES